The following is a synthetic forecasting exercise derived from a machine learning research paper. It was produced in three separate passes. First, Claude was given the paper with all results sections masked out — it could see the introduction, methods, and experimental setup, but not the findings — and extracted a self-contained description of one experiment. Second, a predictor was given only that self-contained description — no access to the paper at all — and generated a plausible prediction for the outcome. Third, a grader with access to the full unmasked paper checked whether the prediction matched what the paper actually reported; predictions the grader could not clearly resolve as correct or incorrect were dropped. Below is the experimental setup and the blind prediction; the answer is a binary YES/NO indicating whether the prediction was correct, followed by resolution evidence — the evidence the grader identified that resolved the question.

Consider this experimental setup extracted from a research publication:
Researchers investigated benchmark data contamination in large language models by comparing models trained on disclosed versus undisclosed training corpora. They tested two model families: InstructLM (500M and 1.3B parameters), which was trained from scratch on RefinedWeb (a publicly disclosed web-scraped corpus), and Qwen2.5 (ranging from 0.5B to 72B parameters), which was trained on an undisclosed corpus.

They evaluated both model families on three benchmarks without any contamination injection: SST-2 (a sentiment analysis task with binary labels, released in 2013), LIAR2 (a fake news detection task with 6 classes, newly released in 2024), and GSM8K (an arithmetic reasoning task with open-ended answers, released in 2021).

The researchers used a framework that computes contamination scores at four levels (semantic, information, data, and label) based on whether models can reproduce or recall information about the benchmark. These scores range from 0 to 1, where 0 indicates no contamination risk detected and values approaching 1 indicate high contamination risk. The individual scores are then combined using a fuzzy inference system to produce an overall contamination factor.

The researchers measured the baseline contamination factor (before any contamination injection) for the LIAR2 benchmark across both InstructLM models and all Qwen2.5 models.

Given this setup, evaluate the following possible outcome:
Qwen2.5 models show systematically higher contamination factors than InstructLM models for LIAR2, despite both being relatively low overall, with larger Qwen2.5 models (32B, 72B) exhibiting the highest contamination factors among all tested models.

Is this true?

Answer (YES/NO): NO